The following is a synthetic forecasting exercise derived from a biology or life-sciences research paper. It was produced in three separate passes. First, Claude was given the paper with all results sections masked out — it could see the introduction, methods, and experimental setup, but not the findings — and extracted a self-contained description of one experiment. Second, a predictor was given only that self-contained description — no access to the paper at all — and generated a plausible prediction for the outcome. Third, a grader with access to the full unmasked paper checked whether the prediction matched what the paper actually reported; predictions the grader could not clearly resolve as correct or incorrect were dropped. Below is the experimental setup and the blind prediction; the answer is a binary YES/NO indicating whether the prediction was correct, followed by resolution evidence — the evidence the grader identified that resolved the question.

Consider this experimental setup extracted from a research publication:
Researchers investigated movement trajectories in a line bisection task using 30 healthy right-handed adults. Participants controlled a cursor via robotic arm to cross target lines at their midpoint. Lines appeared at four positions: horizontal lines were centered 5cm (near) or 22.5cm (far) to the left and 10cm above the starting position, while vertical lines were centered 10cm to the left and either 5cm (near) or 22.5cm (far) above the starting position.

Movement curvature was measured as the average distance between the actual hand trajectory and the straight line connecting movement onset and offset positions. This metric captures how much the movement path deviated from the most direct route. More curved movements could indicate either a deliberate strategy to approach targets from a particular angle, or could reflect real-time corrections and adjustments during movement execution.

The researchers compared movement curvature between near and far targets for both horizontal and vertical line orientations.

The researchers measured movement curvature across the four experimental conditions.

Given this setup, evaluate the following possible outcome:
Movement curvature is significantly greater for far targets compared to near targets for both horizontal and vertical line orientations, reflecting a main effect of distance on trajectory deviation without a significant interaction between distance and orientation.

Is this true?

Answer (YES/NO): NO